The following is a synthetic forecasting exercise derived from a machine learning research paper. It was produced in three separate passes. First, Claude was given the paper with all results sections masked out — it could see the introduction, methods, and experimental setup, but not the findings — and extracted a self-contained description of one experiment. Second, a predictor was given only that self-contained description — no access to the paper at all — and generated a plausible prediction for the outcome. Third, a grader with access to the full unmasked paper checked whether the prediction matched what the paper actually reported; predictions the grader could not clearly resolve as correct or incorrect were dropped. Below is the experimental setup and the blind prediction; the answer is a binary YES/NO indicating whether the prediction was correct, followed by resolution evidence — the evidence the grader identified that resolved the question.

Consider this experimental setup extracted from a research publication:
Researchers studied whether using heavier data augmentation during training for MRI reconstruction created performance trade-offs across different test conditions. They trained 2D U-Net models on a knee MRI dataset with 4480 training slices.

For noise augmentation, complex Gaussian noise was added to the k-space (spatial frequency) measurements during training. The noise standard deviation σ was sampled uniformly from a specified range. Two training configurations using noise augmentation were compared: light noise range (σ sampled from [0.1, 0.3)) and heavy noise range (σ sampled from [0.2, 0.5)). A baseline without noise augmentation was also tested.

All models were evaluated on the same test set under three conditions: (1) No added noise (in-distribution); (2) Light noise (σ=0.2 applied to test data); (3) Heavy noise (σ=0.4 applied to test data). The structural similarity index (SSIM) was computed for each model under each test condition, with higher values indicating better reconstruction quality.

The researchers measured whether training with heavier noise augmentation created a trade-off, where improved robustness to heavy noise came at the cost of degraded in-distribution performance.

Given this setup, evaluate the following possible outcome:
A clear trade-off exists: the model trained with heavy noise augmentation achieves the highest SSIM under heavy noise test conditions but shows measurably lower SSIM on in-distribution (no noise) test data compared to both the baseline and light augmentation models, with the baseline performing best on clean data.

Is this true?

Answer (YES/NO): NO